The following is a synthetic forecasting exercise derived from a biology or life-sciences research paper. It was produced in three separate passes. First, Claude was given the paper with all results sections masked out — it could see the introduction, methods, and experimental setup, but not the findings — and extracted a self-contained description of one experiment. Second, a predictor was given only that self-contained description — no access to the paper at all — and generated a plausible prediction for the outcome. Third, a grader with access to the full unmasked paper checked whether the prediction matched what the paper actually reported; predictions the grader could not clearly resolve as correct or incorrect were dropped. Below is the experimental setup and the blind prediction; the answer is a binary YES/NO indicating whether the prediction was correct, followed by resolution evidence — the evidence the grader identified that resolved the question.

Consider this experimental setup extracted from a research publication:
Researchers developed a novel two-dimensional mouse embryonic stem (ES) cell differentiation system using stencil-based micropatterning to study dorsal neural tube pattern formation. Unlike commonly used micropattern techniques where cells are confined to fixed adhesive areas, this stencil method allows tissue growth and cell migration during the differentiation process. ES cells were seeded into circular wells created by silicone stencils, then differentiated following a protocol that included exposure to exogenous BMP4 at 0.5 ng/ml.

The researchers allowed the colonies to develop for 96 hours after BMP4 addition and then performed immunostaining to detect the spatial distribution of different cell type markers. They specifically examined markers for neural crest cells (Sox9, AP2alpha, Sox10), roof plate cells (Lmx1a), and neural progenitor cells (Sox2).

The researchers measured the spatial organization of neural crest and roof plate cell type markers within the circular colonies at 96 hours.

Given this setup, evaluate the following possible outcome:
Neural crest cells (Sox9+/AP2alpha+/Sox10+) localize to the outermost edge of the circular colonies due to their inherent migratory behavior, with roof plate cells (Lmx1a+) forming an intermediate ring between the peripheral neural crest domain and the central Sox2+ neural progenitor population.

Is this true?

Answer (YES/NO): YES